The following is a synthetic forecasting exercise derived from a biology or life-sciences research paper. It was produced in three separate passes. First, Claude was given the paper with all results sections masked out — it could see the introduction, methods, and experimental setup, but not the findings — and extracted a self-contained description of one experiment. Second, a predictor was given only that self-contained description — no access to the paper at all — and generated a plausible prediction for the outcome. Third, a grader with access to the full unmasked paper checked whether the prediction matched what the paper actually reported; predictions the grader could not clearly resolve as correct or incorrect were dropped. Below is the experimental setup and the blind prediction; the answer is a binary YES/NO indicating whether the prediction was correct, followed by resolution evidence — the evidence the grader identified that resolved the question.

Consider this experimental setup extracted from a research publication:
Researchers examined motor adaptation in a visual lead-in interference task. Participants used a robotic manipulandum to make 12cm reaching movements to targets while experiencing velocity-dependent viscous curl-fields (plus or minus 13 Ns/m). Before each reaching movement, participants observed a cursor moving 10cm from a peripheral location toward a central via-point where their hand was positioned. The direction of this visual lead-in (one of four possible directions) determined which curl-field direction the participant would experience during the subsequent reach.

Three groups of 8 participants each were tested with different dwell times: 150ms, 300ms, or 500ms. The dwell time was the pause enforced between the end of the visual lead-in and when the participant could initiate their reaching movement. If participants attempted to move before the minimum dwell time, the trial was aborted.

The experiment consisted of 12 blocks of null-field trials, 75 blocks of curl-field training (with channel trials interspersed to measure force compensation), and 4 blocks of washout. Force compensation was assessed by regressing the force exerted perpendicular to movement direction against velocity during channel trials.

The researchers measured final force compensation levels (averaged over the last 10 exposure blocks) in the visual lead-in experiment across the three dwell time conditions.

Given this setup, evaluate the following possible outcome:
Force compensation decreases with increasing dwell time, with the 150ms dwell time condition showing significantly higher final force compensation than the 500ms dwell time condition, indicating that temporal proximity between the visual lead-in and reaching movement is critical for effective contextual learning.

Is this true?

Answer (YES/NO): YES